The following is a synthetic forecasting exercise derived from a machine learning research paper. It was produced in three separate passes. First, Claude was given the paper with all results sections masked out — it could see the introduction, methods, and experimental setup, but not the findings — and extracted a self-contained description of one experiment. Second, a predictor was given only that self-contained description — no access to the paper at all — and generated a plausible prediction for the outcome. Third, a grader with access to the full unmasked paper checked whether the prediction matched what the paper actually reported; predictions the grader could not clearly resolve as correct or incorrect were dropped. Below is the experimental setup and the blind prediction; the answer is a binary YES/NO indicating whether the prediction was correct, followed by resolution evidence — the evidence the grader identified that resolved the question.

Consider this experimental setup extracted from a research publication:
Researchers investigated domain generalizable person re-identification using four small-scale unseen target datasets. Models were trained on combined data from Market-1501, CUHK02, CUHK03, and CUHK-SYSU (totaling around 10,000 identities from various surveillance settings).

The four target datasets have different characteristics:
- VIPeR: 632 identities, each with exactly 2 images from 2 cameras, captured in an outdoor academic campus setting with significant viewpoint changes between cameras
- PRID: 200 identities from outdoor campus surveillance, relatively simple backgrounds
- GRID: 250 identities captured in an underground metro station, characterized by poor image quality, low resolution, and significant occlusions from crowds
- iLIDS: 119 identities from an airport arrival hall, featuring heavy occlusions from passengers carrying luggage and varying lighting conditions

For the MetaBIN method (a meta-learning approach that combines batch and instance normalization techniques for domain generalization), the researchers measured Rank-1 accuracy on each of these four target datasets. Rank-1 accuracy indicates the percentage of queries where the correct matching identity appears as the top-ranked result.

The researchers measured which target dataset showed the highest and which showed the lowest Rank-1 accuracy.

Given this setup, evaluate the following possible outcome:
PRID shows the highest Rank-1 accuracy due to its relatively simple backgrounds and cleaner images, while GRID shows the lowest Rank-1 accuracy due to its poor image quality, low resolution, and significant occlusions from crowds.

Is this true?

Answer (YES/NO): NO